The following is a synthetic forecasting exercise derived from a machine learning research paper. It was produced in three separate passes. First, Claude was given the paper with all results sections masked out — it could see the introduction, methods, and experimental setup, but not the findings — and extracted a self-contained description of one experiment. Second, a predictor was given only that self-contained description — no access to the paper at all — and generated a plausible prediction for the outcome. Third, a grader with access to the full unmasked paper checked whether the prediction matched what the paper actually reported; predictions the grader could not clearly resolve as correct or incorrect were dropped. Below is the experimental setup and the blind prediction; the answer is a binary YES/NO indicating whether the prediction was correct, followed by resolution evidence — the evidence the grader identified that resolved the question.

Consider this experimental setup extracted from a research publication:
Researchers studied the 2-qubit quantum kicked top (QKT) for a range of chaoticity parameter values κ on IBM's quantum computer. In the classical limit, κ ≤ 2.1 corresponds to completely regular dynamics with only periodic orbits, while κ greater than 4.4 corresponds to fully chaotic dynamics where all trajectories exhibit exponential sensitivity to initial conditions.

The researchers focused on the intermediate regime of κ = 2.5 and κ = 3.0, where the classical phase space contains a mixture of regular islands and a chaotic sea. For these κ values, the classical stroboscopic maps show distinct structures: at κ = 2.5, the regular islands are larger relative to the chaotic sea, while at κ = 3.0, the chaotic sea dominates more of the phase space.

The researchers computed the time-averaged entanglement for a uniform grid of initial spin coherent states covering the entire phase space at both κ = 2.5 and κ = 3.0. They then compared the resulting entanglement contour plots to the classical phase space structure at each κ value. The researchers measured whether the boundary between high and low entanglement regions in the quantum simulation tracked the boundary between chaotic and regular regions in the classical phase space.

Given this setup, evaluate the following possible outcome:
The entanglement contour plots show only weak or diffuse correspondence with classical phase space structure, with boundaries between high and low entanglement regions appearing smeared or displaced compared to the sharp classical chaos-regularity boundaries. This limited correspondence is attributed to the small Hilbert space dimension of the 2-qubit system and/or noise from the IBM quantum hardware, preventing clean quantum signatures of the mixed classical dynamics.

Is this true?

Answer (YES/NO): NO